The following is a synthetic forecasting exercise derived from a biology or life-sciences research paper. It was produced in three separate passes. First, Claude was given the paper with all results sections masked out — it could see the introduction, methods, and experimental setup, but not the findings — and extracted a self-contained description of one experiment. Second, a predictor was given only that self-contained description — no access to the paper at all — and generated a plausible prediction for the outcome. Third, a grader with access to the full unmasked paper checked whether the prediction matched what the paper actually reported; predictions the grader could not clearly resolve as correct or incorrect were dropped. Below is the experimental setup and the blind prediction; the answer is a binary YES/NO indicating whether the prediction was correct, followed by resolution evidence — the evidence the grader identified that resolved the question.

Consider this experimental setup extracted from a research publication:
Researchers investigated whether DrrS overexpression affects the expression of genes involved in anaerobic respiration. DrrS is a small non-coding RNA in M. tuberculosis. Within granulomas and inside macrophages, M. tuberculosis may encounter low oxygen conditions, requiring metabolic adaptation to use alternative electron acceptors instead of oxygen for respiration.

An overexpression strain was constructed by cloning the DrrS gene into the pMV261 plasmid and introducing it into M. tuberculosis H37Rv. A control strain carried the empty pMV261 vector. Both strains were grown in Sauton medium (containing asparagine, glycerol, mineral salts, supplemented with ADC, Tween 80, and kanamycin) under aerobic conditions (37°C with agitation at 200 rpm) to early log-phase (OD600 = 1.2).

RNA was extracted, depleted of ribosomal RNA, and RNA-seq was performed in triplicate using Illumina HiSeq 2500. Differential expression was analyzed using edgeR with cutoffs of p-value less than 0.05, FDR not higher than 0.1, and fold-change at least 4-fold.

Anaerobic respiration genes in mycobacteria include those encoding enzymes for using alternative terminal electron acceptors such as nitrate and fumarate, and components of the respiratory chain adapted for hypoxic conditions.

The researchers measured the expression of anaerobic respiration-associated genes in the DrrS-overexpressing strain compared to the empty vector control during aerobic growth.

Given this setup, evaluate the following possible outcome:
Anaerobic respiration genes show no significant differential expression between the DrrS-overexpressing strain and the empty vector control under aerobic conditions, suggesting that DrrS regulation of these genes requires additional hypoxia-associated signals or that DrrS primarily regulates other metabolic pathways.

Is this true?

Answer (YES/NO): NO